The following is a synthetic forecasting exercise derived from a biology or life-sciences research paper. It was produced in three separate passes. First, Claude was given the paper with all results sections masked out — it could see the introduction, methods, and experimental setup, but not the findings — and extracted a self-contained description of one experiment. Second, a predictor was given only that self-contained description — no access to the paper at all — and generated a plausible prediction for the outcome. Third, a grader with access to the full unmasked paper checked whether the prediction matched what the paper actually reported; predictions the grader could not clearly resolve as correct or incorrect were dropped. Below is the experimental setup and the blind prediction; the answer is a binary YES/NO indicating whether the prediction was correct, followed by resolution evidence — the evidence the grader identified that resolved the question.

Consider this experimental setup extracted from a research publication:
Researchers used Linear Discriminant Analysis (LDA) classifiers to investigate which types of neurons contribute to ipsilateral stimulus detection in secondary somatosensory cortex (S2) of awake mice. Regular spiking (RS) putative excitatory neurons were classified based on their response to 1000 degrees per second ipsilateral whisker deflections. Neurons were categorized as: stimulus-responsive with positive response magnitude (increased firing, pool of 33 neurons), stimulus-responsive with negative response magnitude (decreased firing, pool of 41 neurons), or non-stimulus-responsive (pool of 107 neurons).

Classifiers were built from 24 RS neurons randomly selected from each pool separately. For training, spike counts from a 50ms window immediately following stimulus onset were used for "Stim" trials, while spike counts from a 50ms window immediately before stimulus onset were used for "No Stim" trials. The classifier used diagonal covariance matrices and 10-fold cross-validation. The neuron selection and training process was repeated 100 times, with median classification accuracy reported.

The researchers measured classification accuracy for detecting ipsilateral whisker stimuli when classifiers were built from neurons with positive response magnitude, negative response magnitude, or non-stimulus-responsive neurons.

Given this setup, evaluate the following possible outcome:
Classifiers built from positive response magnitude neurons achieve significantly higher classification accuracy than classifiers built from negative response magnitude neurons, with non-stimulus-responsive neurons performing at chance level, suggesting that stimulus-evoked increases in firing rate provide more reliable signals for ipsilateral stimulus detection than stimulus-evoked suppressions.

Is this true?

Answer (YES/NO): YES